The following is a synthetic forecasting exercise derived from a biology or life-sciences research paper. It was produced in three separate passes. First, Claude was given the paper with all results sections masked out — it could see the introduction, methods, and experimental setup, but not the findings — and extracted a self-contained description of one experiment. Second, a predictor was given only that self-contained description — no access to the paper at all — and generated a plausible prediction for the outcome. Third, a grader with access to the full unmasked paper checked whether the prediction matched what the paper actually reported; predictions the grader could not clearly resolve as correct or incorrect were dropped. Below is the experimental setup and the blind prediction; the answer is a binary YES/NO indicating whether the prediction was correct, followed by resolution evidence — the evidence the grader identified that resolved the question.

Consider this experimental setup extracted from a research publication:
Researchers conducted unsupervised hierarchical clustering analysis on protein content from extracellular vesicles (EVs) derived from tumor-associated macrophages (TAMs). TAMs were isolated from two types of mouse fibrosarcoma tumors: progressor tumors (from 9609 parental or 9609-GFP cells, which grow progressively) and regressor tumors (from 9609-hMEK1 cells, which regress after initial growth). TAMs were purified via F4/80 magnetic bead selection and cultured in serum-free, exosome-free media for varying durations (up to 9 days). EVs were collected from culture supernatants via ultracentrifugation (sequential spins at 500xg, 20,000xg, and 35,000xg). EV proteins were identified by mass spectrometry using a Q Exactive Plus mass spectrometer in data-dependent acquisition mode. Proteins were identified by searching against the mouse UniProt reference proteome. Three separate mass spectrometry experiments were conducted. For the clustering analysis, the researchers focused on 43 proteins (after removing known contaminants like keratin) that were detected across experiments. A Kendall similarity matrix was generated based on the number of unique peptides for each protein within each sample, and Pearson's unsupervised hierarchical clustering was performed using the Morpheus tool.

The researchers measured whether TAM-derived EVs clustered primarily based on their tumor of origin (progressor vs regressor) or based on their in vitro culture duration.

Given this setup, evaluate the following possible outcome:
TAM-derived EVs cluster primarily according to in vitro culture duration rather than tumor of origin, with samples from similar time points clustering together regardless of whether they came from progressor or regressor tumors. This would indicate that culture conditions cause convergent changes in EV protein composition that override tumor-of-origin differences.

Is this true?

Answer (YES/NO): YES